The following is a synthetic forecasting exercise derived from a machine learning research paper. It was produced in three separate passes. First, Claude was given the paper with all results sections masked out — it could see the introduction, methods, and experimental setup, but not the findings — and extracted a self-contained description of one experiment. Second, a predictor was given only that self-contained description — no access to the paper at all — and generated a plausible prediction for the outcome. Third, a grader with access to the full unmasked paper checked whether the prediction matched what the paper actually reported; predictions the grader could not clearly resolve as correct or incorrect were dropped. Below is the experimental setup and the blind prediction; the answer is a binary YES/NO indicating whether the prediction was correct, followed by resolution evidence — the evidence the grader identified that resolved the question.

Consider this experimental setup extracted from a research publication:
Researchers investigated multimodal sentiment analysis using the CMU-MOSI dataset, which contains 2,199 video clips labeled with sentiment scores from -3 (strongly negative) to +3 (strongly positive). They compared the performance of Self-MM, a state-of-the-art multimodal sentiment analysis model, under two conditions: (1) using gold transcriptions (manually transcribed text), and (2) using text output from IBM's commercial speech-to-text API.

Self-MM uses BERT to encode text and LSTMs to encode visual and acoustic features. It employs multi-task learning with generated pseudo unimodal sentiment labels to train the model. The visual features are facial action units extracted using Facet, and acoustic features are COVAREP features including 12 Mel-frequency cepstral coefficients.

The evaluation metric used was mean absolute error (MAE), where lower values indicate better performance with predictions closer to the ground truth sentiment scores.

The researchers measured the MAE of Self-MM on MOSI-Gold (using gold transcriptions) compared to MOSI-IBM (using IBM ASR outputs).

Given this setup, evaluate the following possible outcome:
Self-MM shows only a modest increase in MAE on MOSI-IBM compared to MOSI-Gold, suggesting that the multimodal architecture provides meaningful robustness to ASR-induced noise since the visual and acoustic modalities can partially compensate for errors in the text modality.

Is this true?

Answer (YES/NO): NO